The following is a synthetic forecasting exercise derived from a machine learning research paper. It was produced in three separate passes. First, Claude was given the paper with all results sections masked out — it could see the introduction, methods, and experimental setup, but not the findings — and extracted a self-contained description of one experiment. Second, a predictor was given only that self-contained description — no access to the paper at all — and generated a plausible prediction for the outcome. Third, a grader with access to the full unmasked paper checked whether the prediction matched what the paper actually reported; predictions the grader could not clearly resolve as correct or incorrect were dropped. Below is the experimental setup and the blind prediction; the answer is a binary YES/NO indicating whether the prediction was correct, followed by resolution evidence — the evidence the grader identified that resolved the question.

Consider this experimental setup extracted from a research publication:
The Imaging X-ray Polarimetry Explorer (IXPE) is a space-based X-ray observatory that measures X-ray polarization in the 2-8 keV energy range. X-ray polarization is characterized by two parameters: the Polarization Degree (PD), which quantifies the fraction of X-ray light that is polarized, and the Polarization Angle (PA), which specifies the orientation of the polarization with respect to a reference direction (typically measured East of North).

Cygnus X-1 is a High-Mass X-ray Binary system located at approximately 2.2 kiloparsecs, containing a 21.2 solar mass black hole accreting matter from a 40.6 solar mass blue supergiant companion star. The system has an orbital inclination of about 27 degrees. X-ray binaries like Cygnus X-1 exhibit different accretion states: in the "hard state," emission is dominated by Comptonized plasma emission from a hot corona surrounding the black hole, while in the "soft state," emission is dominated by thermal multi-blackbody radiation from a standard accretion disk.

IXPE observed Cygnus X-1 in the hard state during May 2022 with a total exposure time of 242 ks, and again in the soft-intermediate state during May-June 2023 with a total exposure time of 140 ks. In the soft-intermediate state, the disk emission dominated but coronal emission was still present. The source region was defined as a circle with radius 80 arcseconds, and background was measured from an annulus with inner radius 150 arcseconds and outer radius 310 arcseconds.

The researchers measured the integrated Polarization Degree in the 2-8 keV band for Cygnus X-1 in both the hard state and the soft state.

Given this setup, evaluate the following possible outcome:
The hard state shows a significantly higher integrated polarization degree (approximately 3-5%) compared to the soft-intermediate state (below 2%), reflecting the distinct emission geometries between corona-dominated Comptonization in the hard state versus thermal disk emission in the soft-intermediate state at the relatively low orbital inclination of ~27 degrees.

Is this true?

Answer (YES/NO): YES